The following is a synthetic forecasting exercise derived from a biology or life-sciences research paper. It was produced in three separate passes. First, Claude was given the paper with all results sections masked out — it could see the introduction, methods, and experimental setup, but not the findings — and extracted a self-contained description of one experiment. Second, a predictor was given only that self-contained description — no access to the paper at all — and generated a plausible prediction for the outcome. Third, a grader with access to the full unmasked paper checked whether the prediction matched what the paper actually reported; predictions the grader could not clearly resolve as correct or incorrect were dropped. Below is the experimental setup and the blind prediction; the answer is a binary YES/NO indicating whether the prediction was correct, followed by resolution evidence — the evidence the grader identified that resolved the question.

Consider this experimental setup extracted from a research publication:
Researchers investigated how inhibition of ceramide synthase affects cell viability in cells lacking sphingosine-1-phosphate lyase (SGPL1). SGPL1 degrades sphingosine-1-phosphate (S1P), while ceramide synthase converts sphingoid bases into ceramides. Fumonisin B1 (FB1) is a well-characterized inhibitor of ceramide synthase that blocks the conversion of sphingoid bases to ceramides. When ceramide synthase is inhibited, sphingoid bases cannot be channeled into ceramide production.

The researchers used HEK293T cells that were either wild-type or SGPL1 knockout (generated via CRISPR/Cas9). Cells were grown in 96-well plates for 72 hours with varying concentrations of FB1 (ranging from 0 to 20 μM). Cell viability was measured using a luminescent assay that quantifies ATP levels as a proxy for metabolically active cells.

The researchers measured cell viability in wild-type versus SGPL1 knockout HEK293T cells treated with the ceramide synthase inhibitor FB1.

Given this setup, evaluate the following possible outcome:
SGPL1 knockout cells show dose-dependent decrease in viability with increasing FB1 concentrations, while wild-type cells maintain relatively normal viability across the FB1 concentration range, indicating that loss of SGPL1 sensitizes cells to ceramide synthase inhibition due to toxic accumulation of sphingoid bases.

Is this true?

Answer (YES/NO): YES